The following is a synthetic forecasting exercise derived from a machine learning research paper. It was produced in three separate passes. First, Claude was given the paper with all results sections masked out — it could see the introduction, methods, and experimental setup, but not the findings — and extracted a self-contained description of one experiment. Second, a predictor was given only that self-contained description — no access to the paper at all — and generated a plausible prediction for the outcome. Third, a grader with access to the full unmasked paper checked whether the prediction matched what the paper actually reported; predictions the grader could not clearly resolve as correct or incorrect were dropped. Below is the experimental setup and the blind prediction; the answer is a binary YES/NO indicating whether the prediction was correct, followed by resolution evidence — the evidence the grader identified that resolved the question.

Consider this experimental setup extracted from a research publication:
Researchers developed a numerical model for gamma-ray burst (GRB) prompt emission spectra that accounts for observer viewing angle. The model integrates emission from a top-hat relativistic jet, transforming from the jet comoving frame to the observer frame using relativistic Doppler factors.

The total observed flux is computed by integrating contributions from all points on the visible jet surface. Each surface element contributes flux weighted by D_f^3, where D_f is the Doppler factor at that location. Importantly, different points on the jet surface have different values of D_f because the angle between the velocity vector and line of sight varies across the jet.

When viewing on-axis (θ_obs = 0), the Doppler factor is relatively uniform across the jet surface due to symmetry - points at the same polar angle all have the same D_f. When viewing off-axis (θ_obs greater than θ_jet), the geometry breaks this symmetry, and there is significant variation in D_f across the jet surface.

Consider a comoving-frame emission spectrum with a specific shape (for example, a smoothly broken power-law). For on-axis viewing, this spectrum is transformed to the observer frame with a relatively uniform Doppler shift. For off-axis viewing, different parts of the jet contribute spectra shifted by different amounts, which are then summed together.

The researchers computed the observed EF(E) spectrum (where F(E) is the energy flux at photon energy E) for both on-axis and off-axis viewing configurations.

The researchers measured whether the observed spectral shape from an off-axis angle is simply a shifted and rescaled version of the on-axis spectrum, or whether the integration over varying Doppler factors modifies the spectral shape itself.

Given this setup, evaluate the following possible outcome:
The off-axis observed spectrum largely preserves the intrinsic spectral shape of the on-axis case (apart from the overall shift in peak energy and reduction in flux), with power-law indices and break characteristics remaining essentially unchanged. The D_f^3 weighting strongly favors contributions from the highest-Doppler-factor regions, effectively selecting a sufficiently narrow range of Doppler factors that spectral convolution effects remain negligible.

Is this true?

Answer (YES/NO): YES